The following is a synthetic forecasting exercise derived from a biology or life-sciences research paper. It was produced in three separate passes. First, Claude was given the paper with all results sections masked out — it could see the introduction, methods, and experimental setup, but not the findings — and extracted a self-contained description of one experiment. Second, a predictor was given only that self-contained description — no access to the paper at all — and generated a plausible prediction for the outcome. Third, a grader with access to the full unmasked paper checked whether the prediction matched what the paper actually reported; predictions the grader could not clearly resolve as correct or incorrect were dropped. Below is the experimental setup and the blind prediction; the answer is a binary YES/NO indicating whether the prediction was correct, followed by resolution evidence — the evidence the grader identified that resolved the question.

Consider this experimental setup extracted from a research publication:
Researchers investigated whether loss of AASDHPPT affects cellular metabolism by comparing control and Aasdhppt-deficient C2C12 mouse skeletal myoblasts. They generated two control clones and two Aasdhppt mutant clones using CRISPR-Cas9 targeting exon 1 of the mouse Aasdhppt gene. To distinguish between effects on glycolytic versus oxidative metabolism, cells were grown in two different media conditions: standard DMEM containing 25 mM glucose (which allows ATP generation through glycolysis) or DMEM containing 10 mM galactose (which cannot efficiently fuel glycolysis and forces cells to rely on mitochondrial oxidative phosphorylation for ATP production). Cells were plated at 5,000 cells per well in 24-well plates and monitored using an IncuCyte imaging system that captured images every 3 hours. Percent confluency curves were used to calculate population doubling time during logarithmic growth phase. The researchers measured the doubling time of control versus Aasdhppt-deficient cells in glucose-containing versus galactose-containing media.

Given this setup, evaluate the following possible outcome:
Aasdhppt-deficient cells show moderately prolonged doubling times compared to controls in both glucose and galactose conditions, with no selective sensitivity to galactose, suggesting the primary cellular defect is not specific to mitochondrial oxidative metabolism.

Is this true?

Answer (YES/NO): NO